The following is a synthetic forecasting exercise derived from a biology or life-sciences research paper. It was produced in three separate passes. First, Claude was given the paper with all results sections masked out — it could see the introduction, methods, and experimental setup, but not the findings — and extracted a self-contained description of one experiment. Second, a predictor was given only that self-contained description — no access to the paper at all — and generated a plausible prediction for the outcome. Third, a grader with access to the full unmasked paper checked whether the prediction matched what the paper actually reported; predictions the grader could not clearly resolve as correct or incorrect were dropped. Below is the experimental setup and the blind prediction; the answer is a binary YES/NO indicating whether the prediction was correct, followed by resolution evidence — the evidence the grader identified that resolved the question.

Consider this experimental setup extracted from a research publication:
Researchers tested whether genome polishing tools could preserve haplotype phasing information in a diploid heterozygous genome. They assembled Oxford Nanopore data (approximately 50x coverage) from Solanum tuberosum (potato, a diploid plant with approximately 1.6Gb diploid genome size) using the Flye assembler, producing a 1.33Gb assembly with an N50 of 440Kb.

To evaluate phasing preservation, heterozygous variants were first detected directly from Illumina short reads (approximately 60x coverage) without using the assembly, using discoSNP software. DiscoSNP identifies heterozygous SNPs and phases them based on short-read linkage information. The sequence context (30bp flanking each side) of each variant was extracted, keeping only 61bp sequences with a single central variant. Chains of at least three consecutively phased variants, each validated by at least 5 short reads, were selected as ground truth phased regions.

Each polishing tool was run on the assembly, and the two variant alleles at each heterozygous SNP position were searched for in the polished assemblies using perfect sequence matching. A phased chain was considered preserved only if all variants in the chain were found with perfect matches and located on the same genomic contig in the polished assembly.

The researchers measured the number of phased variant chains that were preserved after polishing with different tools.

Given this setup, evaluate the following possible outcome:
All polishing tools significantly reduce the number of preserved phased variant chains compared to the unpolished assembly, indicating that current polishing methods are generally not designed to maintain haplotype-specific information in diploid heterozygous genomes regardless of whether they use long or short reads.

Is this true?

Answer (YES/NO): NO